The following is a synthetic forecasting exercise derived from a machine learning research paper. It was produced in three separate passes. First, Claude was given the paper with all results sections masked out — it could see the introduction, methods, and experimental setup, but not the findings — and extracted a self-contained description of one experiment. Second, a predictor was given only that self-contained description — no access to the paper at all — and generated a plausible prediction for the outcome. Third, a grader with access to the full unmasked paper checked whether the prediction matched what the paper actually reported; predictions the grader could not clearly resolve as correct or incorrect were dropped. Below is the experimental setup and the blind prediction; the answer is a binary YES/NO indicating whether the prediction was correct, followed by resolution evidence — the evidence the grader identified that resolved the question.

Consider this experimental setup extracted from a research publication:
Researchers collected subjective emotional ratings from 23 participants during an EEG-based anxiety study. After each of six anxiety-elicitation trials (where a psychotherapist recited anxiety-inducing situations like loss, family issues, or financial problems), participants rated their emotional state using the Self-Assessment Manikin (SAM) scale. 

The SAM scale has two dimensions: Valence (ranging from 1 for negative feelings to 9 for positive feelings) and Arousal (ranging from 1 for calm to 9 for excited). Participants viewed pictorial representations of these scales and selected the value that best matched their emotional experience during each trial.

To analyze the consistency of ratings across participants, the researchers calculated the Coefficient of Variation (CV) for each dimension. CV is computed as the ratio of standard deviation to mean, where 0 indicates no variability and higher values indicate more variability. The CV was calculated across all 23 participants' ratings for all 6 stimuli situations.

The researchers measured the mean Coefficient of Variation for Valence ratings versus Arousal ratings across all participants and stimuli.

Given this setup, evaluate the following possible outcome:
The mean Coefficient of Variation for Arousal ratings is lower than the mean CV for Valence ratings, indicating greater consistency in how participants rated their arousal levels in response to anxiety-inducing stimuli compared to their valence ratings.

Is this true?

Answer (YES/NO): YES